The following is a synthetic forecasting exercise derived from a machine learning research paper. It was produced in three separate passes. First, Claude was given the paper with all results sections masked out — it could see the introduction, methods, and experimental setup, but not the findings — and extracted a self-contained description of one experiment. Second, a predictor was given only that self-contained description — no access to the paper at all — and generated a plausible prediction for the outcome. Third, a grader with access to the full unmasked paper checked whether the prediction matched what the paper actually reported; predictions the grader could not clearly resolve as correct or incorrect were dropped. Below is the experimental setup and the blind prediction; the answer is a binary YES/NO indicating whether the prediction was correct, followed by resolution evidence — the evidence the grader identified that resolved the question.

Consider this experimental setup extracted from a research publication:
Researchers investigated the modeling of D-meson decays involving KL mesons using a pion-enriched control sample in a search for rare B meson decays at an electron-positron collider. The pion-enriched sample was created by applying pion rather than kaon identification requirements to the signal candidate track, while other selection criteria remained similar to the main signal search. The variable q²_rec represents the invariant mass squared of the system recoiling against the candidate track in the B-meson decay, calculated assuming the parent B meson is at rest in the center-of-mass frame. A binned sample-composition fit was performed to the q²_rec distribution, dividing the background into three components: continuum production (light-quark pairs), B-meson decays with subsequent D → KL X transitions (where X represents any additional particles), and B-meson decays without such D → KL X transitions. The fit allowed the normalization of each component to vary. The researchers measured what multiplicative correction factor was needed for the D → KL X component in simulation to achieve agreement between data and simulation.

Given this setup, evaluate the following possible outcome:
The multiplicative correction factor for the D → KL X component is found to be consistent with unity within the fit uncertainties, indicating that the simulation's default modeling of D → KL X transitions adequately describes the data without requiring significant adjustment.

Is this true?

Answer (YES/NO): NO